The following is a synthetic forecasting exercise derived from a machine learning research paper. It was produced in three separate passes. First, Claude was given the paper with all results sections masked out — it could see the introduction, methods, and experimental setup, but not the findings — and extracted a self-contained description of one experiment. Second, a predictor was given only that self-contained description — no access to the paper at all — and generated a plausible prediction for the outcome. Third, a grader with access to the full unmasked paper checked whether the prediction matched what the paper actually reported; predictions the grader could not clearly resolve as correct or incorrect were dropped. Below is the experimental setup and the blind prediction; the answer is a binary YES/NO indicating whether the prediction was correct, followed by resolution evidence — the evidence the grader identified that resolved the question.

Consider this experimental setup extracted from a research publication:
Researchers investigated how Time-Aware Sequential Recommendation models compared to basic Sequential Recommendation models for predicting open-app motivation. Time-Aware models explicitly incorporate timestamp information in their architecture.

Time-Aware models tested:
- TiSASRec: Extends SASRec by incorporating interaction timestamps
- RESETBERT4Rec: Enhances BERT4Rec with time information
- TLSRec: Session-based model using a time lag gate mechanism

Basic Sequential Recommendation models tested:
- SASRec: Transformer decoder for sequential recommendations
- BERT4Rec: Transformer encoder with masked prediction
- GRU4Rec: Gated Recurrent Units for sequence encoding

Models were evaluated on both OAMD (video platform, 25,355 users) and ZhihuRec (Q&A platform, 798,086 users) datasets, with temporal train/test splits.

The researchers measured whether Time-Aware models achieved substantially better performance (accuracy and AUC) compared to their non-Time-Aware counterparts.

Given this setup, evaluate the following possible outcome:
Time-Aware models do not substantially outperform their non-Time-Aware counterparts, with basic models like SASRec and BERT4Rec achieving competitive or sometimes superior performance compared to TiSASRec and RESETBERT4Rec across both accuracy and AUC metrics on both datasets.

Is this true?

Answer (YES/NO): NO